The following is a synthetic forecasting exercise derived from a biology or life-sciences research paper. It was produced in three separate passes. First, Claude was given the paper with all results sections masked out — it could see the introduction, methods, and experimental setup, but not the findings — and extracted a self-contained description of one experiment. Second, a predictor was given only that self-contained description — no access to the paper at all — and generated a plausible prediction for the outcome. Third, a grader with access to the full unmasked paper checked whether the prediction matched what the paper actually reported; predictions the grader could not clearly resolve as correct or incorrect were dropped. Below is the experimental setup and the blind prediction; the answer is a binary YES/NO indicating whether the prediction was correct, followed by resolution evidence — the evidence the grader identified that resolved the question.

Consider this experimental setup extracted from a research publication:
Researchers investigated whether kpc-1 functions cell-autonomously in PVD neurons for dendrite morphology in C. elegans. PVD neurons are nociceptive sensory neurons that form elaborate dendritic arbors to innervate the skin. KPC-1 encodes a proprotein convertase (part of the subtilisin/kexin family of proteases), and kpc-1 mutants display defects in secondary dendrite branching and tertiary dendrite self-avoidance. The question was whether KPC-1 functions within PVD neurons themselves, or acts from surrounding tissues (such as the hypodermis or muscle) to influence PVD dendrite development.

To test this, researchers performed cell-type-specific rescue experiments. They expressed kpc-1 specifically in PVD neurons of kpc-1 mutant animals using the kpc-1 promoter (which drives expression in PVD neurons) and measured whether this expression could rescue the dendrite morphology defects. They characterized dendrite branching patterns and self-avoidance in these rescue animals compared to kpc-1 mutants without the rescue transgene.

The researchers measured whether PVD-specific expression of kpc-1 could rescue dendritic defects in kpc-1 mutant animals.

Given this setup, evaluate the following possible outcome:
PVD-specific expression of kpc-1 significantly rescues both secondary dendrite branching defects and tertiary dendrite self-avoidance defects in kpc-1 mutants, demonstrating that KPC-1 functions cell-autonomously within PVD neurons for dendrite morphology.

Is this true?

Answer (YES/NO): YES